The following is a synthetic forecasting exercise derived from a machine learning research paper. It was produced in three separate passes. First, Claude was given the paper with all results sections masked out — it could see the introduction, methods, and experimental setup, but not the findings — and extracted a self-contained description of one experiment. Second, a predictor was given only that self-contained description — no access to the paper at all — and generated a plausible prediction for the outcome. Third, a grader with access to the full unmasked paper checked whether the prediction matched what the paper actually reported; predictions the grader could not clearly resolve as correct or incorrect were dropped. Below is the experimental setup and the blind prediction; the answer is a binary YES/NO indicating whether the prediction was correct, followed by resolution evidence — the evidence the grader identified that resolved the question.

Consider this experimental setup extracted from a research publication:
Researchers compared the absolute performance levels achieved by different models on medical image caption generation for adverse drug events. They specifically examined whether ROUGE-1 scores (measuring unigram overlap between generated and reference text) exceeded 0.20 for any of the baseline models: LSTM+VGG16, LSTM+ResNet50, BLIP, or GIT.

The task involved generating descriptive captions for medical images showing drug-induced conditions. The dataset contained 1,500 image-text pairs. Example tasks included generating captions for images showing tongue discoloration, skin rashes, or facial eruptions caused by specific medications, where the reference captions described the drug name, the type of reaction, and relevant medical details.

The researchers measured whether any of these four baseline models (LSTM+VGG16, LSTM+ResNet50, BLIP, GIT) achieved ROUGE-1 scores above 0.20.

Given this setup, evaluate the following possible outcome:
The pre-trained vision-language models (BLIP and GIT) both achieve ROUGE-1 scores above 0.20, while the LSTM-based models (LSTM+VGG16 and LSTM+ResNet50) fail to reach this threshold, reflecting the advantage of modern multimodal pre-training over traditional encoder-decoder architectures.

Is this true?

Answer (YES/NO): NO